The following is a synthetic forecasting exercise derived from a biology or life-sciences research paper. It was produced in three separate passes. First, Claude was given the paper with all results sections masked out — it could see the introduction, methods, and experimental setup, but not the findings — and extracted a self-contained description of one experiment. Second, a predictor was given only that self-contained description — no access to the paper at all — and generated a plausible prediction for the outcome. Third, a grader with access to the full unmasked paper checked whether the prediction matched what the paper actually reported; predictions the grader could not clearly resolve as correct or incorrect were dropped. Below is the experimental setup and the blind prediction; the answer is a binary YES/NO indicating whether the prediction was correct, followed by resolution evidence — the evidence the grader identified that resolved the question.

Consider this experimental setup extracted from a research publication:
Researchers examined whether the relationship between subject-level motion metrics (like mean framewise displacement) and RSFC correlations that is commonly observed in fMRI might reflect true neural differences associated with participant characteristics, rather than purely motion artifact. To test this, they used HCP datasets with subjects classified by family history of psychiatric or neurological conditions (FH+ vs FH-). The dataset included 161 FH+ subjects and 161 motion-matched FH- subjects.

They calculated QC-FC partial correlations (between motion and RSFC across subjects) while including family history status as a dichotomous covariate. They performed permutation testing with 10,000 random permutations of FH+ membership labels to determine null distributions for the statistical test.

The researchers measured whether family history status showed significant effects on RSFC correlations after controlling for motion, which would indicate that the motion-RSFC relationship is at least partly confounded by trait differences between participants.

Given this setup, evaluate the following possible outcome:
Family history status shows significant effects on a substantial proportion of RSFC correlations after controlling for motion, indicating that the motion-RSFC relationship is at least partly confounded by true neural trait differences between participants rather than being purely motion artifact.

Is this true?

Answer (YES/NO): YES